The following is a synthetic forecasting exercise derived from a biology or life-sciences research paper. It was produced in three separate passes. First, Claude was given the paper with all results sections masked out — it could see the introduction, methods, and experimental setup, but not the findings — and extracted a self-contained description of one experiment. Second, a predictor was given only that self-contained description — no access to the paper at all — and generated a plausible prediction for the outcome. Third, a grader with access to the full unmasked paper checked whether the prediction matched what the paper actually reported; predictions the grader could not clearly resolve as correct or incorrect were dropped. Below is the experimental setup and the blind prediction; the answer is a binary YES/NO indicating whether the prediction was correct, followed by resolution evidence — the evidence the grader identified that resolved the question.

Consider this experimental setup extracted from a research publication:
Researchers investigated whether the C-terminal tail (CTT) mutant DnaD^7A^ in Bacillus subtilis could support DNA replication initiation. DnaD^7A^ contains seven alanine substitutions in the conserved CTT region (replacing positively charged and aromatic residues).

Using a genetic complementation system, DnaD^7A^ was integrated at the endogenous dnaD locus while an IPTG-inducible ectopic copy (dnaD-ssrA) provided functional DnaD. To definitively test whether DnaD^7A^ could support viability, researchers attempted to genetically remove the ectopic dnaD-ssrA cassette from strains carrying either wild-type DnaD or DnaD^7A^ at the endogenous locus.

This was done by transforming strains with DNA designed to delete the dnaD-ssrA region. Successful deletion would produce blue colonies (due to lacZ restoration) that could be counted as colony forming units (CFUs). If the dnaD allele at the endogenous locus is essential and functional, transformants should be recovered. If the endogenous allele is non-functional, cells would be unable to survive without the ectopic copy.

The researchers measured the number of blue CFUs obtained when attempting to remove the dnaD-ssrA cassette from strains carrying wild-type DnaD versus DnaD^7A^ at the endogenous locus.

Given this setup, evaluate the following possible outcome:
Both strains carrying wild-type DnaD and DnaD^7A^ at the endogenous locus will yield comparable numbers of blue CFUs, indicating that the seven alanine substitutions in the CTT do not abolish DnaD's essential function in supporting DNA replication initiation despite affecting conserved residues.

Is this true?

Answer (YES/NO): NO